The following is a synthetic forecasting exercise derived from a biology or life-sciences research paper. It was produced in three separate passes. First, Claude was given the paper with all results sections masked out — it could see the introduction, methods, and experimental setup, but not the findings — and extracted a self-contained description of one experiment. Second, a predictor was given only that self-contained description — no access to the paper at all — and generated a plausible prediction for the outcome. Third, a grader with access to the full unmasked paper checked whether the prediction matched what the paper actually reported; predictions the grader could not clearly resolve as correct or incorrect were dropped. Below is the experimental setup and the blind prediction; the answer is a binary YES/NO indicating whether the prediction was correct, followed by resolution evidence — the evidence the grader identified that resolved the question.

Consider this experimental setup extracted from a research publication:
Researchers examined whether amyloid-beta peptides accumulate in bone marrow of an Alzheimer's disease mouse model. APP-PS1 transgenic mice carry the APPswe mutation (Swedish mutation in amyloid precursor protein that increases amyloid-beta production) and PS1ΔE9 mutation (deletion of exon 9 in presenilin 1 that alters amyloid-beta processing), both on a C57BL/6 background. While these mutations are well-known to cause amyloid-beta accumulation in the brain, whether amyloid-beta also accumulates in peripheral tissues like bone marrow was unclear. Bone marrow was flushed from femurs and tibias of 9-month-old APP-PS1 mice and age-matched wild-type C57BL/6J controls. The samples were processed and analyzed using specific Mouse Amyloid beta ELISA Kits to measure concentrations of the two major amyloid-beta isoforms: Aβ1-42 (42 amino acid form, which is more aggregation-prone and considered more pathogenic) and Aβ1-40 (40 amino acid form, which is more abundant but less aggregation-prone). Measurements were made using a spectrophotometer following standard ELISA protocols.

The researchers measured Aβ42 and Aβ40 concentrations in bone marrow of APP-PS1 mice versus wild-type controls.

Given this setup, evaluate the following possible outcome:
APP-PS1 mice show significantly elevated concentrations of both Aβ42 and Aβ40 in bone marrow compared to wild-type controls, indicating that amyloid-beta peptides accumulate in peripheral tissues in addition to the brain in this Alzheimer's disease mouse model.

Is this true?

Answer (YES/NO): YES